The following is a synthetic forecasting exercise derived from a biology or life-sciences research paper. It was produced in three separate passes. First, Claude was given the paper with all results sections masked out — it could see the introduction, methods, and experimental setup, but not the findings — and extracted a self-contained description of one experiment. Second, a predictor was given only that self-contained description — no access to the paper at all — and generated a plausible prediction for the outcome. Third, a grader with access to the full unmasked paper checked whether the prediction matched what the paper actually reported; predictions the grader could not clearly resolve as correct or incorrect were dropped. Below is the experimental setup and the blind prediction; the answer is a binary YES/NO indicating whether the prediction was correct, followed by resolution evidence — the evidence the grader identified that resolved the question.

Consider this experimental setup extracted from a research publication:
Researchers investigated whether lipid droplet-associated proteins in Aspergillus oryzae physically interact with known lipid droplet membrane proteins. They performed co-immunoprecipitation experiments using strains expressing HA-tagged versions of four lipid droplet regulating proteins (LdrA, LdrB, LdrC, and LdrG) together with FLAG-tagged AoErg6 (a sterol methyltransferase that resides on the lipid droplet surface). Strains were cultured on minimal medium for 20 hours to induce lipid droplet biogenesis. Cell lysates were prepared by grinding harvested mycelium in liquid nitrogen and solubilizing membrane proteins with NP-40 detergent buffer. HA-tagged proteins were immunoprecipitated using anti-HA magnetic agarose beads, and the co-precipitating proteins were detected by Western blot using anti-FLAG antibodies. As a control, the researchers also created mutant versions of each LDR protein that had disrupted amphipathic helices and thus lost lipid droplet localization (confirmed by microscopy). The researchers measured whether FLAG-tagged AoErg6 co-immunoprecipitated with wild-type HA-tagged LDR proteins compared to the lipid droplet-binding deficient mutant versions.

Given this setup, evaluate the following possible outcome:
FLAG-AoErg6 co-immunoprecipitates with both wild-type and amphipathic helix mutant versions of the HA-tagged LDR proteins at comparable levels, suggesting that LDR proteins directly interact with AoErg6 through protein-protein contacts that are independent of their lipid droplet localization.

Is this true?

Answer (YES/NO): NO